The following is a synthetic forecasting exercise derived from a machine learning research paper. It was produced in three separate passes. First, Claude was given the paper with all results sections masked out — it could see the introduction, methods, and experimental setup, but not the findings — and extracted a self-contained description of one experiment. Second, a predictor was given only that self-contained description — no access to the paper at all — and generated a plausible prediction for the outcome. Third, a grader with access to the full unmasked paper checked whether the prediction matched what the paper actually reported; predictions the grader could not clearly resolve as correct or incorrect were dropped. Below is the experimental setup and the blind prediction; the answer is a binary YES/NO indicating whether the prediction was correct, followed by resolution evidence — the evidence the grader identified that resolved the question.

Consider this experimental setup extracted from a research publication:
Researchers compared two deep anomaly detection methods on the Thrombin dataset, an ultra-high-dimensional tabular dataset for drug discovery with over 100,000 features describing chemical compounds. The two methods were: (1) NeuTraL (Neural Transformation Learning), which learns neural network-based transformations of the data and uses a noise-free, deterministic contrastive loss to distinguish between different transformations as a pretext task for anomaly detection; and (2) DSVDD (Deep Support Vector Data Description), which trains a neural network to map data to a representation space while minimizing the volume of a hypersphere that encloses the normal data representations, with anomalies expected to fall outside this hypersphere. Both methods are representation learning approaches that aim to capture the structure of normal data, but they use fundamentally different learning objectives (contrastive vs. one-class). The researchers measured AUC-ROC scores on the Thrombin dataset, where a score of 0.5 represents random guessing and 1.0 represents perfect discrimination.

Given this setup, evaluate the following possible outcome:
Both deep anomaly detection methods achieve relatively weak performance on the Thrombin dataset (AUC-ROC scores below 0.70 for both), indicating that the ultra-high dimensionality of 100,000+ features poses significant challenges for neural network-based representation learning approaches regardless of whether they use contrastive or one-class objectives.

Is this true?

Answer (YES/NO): YES